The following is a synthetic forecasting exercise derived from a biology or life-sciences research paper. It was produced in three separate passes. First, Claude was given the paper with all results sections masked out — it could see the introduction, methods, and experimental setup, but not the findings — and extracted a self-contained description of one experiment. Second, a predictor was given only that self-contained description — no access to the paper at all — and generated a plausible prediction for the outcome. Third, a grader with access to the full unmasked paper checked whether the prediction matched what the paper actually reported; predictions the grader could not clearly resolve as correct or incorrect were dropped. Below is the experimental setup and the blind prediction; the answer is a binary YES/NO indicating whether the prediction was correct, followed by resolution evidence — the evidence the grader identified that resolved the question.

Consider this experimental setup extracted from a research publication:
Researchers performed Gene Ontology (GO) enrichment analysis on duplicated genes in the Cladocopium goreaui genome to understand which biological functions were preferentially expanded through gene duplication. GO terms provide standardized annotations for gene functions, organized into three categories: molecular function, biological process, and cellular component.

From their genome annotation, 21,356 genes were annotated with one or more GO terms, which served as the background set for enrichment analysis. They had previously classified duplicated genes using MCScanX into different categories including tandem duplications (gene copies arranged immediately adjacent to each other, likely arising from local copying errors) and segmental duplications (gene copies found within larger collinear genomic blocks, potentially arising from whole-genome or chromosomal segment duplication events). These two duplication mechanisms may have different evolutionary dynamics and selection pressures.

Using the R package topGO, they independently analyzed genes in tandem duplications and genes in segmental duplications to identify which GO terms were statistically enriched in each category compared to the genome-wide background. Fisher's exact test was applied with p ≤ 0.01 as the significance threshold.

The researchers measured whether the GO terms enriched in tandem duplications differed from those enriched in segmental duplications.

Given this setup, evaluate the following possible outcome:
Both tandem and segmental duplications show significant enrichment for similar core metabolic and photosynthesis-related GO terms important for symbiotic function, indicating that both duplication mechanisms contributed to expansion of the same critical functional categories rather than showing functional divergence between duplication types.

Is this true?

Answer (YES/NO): NO